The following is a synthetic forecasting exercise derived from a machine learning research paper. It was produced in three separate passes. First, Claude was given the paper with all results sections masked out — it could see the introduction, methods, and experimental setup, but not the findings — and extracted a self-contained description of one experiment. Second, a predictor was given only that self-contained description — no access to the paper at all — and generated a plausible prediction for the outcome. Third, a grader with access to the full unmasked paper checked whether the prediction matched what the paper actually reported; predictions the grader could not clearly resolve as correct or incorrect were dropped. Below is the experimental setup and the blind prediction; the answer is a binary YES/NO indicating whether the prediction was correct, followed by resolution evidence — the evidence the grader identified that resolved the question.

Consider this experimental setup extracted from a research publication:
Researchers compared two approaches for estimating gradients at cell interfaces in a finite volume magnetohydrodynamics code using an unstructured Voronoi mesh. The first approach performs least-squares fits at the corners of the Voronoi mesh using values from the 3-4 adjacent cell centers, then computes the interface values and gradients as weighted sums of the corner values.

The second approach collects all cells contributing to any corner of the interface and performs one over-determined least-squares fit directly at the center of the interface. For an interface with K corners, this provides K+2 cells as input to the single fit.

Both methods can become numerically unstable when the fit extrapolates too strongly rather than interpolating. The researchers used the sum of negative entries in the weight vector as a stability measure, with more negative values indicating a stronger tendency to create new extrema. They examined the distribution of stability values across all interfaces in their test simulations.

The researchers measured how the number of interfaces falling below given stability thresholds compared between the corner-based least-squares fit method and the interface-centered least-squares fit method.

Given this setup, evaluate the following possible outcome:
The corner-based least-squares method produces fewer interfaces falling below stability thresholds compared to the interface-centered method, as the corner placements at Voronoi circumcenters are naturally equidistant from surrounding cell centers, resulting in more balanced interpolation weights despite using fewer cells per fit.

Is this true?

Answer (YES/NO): NO